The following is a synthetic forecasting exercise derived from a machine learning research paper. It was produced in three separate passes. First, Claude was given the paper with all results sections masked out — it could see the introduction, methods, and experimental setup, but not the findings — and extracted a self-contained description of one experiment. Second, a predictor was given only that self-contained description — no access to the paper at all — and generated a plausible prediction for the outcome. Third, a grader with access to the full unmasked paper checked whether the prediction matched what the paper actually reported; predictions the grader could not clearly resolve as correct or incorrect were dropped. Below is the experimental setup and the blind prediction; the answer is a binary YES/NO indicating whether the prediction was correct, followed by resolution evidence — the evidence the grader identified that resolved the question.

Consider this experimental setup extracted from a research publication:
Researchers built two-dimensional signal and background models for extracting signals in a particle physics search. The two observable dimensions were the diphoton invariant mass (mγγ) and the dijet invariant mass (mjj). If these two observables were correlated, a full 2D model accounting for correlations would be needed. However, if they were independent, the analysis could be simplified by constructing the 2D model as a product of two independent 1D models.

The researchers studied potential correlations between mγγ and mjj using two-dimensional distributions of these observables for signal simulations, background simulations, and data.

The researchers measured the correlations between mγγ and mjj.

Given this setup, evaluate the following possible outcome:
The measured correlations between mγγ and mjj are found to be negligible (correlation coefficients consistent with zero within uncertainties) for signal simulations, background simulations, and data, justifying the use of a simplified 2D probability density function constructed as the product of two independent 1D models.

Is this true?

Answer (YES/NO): YES